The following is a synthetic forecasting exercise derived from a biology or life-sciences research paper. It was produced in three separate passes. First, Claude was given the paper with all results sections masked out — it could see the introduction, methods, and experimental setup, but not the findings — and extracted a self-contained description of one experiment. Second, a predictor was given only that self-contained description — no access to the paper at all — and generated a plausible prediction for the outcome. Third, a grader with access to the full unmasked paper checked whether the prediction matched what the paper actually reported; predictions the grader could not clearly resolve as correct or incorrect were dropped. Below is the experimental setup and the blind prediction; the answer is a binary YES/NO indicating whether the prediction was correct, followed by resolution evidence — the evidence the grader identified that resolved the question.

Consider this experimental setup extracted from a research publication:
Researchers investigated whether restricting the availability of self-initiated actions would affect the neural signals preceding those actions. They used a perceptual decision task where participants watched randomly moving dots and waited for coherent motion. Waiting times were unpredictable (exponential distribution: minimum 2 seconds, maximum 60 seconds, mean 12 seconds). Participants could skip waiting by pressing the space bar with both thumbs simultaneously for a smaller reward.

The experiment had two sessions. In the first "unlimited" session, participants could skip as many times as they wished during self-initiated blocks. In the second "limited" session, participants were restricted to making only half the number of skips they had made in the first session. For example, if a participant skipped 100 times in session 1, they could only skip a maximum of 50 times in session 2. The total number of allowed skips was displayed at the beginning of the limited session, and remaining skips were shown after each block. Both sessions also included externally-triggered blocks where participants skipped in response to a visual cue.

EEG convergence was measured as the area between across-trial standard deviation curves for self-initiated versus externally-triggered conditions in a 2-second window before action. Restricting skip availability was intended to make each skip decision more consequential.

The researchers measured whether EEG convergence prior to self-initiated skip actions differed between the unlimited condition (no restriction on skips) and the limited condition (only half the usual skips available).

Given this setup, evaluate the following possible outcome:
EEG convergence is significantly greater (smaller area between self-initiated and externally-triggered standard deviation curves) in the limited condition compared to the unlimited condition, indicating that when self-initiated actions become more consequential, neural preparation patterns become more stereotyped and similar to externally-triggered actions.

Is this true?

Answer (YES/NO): NO